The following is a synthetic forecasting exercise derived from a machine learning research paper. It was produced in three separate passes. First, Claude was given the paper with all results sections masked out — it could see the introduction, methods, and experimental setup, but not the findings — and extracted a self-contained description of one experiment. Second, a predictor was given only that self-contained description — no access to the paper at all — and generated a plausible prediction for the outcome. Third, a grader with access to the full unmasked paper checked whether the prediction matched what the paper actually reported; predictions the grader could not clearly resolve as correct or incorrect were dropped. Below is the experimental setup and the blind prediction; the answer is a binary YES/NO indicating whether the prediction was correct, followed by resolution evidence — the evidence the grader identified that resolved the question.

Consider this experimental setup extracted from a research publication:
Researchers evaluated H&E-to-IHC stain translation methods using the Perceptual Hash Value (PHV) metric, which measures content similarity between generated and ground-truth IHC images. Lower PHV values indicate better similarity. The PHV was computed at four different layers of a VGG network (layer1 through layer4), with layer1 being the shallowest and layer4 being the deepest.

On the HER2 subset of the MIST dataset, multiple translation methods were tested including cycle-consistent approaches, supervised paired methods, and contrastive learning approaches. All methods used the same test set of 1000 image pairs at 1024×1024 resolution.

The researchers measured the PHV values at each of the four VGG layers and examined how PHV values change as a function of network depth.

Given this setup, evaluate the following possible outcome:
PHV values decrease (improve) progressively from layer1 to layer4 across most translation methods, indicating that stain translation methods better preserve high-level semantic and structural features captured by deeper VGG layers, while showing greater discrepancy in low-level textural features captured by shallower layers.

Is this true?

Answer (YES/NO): NO